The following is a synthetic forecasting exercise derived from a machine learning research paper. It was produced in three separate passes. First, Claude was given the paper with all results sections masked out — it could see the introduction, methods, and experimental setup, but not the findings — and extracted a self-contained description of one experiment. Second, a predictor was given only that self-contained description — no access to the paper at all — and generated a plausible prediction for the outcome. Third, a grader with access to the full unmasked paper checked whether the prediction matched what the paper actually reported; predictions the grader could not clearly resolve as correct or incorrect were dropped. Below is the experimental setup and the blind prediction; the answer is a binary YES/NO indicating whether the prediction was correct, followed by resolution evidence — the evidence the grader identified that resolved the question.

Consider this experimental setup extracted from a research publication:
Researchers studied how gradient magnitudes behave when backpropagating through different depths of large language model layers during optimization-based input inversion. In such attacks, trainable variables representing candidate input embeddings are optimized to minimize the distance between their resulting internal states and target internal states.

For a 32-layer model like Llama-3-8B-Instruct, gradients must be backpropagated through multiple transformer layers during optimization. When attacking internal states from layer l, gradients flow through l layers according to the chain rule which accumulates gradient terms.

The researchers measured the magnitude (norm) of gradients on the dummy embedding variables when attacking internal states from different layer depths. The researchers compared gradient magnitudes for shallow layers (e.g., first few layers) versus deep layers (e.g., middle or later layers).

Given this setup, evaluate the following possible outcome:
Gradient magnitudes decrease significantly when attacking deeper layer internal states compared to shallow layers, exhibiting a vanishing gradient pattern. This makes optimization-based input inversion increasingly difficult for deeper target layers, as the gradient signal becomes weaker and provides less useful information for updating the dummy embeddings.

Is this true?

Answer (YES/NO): NO